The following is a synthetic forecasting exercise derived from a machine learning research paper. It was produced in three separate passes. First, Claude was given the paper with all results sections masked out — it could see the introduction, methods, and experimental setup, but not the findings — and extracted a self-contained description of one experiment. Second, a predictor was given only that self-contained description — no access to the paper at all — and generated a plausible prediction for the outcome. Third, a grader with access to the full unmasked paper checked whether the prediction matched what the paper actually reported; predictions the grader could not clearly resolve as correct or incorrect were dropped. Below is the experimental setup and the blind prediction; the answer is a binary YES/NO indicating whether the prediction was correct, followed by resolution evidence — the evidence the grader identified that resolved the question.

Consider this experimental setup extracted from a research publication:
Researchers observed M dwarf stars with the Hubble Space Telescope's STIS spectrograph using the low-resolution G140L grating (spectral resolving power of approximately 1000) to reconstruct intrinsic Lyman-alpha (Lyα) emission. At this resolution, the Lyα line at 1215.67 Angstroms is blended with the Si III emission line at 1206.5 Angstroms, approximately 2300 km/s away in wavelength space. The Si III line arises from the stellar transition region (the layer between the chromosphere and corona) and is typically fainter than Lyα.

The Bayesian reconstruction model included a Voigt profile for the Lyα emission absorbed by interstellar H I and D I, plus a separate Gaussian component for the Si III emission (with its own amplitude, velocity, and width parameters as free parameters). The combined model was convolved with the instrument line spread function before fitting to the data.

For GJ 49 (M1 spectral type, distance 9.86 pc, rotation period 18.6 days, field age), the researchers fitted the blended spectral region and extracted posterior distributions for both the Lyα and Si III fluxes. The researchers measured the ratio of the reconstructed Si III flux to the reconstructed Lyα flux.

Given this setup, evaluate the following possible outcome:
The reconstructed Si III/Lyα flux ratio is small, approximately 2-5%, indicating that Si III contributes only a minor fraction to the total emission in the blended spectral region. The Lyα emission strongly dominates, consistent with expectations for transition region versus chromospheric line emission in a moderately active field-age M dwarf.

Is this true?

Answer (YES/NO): NO